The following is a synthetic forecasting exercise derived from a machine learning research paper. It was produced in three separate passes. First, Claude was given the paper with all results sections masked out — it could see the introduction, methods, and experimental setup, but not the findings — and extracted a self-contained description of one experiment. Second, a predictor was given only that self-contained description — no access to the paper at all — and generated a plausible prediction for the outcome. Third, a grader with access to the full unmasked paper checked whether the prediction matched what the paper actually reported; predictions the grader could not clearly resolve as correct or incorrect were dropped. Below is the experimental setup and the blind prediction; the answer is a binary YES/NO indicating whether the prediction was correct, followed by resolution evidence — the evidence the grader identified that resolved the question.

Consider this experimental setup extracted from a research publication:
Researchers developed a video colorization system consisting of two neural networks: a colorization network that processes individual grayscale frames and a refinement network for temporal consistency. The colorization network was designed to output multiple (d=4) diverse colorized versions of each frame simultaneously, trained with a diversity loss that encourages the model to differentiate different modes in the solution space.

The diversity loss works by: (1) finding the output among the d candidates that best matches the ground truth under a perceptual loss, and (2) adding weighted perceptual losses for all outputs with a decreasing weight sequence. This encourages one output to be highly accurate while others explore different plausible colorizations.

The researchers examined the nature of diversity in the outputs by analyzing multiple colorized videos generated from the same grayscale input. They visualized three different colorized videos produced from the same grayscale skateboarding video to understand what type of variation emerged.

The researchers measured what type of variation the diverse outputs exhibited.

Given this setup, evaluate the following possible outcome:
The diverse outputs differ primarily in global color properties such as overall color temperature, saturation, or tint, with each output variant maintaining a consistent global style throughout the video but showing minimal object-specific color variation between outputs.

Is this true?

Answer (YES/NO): YES